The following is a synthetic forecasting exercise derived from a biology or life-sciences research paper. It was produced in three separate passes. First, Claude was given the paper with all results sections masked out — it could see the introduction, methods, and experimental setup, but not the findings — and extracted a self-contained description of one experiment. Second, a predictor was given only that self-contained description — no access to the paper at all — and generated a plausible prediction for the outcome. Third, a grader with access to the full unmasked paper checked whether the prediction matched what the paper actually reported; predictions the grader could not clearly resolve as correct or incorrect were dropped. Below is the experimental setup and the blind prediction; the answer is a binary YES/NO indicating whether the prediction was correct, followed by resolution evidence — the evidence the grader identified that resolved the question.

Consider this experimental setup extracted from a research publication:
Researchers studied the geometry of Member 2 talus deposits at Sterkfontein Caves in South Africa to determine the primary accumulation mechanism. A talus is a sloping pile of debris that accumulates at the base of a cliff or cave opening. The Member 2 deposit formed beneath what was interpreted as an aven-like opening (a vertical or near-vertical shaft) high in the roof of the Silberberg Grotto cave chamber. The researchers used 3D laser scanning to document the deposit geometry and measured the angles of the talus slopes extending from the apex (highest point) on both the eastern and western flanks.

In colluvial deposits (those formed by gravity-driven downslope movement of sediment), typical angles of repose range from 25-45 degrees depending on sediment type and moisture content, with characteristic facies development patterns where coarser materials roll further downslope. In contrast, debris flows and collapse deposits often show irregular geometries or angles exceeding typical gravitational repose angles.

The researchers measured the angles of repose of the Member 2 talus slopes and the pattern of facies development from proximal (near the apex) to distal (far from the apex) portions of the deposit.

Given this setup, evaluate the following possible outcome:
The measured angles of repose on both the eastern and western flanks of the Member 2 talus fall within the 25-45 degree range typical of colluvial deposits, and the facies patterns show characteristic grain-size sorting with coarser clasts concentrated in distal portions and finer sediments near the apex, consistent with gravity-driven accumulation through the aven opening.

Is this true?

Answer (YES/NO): YES